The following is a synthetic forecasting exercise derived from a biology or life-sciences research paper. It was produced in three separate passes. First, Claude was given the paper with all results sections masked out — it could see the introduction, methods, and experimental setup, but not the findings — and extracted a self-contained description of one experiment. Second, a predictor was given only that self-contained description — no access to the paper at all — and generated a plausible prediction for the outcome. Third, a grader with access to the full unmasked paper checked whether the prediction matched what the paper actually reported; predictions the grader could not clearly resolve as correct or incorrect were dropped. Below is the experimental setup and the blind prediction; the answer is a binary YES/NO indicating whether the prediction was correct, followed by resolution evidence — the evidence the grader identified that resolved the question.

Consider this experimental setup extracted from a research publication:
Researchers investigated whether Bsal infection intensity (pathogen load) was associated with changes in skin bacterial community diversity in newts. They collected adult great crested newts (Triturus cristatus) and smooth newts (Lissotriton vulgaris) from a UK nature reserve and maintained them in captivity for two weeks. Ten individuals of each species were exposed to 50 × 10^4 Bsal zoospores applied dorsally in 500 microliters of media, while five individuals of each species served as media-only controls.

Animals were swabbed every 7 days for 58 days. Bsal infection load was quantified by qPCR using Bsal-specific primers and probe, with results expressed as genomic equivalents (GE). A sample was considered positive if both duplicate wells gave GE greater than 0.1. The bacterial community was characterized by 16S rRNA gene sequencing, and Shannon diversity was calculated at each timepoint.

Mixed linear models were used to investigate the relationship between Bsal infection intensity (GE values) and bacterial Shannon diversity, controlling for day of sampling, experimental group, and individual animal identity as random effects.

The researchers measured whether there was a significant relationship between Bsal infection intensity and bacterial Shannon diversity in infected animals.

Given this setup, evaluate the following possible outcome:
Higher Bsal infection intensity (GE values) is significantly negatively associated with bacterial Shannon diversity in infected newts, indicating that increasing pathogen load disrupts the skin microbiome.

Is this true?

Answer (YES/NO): NO